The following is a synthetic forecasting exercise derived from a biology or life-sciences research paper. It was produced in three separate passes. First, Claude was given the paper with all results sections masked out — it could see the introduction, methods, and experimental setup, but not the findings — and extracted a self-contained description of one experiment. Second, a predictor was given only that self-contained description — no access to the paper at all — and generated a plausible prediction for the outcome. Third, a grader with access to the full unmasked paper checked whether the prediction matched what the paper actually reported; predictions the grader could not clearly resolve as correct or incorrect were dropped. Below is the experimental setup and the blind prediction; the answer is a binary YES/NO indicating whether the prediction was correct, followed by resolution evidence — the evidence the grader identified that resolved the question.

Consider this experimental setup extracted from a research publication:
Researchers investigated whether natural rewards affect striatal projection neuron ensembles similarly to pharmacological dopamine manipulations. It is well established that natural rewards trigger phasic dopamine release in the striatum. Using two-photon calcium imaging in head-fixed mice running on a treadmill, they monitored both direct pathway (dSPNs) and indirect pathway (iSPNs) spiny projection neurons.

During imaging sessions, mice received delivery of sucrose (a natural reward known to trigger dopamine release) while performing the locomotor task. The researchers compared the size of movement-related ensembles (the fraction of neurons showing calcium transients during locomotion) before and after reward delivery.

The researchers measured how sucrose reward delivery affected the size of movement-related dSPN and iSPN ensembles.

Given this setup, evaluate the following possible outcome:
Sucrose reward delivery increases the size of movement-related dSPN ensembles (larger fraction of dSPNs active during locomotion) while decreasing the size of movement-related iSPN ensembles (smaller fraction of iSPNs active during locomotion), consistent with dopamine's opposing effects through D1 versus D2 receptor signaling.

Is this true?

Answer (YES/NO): NO